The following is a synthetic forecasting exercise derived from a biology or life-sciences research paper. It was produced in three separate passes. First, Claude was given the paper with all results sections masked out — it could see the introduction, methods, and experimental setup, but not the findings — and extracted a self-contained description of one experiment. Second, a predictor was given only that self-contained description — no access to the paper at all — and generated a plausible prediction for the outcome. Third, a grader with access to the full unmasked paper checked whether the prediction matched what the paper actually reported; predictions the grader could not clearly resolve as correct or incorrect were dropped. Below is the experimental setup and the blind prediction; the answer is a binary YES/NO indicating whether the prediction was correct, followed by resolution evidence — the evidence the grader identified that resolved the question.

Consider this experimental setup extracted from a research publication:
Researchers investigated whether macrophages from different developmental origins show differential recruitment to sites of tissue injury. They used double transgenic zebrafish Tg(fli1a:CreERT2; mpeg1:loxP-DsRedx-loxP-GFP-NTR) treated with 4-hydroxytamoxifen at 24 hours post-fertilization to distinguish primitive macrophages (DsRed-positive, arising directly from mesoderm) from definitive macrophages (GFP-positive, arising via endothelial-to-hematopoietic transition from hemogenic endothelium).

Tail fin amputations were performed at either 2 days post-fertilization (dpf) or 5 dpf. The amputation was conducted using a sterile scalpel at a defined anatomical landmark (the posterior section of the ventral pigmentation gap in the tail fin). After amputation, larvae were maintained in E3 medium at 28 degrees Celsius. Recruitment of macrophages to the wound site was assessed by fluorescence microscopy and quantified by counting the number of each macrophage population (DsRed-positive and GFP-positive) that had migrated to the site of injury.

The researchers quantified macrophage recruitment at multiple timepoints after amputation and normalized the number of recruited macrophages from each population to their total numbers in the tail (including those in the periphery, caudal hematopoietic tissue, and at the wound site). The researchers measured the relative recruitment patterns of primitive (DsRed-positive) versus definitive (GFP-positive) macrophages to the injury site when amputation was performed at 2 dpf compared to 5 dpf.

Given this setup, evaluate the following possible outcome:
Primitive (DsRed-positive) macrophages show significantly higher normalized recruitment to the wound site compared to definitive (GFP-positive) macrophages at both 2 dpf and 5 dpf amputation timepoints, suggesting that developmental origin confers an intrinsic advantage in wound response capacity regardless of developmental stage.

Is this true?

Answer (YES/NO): NO